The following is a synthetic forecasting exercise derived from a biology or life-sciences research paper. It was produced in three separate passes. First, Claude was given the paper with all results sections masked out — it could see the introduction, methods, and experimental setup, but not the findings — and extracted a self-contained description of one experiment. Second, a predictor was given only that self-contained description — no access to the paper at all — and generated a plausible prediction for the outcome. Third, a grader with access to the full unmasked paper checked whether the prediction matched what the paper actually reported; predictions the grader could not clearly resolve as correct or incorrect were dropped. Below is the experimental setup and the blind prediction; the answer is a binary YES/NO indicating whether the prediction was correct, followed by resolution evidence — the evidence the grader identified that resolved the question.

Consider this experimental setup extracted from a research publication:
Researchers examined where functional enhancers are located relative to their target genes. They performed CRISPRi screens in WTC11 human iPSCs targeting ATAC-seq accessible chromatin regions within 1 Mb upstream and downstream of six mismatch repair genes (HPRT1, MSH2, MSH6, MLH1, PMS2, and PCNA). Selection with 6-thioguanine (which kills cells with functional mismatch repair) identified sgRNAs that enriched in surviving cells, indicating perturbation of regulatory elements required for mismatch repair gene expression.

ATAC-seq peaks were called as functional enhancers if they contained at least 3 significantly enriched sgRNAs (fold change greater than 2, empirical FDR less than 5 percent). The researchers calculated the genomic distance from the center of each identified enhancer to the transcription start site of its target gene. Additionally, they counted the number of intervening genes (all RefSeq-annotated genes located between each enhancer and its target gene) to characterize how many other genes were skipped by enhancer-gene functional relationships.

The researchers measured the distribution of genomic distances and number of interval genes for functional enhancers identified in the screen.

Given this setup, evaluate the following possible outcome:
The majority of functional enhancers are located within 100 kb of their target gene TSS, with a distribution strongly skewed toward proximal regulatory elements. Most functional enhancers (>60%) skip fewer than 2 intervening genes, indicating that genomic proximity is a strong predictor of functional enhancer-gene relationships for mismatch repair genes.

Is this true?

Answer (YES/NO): NO